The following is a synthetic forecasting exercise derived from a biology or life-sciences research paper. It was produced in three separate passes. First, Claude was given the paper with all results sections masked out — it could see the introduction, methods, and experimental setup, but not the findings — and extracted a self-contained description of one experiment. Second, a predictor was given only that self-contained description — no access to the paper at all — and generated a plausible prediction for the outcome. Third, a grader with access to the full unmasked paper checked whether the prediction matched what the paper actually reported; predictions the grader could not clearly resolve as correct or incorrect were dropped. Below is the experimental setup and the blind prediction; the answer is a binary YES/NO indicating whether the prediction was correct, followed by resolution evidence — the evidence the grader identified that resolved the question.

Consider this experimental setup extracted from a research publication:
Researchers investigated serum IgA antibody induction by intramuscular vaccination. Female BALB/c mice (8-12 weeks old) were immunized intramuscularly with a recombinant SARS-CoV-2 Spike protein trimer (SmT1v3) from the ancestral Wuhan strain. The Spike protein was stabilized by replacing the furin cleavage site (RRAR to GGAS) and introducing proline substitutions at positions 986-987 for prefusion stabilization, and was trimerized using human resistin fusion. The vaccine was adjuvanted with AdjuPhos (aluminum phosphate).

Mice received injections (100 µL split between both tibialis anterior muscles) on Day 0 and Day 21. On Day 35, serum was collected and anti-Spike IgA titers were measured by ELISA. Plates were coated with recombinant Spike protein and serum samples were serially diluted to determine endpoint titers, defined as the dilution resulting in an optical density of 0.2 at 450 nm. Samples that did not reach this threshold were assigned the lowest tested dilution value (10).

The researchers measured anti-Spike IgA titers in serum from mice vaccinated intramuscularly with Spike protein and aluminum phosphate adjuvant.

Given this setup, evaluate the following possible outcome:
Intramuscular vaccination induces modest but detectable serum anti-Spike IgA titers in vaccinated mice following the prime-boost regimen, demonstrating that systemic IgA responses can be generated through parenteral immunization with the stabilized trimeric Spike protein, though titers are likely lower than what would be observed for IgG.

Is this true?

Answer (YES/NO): NO